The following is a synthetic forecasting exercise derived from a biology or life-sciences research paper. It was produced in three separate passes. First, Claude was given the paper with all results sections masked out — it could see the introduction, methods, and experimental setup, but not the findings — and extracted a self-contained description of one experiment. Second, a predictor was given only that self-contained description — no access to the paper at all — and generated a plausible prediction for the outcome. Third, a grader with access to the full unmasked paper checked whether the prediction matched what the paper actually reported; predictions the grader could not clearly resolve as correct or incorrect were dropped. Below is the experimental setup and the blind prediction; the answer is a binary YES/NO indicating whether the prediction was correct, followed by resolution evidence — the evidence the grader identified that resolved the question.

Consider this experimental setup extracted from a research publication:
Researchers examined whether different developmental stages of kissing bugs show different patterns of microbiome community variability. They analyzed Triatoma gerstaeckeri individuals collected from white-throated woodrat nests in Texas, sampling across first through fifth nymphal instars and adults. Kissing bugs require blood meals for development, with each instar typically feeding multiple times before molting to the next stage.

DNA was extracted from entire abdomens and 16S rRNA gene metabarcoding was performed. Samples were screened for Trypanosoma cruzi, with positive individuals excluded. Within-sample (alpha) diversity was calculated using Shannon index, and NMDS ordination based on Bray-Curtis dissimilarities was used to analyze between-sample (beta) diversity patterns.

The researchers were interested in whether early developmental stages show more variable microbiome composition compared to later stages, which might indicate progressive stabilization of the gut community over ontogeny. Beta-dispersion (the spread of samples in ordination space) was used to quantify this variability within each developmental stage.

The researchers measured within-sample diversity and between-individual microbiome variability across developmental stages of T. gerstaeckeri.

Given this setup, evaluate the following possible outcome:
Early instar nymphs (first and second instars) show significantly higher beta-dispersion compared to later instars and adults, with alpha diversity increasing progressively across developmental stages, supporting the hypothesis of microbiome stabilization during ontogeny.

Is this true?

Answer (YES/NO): NO